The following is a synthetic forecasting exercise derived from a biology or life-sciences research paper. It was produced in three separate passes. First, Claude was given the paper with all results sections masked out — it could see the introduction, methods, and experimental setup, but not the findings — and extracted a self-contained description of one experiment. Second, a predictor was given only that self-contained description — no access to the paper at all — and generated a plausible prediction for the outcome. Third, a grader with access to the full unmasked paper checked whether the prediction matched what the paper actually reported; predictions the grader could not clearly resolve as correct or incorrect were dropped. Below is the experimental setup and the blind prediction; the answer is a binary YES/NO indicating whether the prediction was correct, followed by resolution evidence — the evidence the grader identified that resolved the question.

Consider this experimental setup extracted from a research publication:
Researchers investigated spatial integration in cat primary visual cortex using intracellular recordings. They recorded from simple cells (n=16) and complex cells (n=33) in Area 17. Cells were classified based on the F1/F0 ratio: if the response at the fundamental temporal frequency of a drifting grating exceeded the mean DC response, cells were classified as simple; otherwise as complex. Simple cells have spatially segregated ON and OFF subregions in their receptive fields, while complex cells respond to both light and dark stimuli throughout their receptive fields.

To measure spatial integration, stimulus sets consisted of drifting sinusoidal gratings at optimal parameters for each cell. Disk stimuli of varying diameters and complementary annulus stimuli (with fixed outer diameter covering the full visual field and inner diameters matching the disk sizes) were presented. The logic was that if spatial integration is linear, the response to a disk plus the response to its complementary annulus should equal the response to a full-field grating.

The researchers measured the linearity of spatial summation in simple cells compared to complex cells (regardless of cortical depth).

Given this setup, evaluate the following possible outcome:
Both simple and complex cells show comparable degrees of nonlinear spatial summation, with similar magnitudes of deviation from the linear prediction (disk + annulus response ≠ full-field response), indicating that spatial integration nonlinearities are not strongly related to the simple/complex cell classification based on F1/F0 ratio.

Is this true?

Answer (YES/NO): NO